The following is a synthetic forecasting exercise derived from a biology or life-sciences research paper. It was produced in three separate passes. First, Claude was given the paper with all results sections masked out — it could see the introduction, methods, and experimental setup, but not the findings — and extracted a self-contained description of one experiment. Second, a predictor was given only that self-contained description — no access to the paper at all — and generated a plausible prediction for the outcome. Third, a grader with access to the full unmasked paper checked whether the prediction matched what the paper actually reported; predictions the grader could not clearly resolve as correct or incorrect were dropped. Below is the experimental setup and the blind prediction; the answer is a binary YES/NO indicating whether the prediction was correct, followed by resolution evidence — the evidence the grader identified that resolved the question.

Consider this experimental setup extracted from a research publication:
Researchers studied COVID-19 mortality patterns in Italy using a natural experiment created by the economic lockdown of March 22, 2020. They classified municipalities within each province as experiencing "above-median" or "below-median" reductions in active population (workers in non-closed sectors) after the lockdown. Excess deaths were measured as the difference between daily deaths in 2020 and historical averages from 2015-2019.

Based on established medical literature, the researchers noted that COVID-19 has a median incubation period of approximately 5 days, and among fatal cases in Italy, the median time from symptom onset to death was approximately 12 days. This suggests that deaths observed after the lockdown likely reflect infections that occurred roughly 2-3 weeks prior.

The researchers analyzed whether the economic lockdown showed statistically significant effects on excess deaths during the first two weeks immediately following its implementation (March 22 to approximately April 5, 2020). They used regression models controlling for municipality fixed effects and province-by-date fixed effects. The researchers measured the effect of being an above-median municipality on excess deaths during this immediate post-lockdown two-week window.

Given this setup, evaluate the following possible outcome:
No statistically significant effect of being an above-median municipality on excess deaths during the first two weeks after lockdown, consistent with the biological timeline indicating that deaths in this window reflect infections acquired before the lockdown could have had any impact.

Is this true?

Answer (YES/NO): YES